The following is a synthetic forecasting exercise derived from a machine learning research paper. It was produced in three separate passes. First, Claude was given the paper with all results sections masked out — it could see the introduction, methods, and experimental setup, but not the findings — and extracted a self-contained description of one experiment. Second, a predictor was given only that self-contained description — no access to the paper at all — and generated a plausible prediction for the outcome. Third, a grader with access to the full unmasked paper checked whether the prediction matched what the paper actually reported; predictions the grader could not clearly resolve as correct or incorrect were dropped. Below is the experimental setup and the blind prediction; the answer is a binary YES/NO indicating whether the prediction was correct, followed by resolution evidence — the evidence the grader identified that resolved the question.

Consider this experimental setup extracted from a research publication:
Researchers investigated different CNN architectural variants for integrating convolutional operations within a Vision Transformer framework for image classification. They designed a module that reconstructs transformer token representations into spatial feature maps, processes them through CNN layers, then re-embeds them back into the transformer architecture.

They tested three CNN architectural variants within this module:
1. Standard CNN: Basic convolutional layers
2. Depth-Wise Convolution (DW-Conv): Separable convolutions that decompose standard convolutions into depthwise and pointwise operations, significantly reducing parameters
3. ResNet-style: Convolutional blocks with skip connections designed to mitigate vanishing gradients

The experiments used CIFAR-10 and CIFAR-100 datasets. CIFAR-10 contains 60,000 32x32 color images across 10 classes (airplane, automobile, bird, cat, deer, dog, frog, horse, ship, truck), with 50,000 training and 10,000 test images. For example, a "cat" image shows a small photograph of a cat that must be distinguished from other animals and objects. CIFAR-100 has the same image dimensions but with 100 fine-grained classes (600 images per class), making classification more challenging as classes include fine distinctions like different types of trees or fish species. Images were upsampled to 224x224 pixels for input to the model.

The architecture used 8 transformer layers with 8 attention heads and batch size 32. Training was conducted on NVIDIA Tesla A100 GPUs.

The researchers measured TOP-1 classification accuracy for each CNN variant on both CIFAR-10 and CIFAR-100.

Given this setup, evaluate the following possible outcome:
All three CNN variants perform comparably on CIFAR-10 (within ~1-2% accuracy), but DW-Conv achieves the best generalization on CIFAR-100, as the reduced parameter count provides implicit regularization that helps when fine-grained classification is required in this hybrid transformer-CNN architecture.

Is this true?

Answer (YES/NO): NO